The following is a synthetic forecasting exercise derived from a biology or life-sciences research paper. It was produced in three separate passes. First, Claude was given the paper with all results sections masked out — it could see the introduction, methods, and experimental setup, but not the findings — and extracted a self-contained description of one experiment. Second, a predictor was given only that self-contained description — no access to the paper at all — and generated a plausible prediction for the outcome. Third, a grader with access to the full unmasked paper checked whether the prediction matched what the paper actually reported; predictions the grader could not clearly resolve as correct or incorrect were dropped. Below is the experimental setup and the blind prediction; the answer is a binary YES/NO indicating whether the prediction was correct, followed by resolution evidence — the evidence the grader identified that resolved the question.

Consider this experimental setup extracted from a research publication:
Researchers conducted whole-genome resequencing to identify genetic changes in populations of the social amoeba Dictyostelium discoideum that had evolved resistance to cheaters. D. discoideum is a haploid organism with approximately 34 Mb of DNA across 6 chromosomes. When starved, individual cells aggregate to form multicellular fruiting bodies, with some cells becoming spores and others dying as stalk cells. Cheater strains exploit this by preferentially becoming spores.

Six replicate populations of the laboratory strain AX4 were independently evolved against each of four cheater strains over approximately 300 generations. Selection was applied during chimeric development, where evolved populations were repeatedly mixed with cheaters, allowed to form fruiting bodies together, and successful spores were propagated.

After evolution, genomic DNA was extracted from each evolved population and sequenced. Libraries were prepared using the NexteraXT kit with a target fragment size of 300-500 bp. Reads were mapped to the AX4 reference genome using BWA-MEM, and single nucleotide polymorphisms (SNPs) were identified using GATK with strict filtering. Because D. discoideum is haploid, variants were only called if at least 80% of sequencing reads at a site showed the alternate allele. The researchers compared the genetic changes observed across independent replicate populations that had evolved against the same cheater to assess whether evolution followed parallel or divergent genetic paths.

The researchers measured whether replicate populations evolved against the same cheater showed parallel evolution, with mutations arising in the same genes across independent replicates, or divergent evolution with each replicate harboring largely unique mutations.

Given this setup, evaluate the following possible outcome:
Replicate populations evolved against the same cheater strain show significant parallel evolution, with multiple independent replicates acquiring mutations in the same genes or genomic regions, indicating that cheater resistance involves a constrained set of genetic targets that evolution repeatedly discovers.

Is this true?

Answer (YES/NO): NO